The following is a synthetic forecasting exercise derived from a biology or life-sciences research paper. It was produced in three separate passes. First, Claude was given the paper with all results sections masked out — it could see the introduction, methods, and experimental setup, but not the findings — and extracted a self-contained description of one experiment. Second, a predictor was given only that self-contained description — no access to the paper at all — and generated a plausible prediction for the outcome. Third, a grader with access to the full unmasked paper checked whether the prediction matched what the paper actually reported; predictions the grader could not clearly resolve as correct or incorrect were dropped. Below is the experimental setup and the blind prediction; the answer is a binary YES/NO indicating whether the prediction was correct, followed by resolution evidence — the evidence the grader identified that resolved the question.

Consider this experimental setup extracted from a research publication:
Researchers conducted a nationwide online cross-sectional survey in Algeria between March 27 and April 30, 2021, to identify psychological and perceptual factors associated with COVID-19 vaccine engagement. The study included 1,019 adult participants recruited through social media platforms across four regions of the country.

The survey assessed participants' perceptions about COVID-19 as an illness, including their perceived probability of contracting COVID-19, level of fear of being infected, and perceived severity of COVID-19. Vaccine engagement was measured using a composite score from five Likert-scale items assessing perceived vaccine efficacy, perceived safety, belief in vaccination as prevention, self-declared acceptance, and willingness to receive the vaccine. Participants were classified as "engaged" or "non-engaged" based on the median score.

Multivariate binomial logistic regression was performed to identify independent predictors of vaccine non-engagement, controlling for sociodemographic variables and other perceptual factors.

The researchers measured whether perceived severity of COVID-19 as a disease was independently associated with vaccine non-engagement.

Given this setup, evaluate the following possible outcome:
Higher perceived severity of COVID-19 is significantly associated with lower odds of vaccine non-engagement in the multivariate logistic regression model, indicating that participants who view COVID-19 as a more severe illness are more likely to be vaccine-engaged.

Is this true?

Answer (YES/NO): YES